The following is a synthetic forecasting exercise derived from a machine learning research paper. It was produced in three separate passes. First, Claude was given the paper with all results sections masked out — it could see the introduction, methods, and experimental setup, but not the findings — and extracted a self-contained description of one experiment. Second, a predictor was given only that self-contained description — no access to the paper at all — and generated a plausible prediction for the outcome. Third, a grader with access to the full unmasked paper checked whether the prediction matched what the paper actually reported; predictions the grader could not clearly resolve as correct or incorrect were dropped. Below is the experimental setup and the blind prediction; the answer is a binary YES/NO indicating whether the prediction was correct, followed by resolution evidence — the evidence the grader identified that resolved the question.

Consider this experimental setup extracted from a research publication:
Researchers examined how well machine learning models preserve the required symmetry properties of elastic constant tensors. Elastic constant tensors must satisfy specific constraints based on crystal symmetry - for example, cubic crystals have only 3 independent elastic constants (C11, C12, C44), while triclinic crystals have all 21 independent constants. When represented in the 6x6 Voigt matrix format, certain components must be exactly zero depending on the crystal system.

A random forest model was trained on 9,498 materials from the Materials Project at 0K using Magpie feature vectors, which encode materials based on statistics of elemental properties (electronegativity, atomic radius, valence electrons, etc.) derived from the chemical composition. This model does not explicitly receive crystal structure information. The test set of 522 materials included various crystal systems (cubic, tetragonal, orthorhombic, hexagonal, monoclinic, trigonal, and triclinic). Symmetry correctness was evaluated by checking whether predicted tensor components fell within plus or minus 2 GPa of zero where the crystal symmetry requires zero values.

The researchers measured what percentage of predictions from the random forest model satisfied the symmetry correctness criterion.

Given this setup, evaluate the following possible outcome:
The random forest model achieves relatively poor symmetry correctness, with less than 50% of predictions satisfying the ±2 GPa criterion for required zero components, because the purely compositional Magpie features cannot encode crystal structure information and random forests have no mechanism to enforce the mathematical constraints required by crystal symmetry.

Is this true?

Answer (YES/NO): YES